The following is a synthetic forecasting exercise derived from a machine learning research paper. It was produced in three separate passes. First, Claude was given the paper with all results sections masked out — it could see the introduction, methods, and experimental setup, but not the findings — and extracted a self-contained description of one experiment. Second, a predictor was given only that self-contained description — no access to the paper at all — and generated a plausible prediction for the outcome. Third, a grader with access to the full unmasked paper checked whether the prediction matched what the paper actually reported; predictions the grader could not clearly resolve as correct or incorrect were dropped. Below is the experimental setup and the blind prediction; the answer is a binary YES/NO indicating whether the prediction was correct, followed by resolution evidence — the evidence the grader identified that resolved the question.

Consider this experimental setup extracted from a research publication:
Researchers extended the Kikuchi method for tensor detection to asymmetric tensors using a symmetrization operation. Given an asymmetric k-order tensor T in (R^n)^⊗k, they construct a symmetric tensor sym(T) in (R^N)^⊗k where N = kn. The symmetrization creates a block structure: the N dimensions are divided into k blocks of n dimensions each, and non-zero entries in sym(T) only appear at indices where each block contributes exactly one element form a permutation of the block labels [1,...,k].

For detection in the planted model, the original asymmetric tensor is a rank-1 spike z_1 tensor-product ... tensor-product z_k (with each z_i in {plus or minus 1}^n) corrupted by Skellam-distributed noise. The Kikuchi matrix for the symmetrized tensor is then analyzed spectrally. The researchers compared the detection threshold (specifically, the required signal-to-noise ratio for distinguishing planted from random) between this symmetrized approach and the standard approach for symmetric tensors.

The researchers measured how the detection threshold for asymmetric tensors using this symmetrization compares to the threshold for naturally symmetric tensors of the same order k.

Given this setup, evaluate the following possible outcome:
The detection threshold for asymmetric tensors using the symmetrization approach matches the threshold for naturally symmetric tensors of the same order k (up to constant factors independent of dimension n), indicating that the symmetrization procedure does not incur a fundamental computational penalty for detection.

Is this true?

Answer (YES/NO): YES